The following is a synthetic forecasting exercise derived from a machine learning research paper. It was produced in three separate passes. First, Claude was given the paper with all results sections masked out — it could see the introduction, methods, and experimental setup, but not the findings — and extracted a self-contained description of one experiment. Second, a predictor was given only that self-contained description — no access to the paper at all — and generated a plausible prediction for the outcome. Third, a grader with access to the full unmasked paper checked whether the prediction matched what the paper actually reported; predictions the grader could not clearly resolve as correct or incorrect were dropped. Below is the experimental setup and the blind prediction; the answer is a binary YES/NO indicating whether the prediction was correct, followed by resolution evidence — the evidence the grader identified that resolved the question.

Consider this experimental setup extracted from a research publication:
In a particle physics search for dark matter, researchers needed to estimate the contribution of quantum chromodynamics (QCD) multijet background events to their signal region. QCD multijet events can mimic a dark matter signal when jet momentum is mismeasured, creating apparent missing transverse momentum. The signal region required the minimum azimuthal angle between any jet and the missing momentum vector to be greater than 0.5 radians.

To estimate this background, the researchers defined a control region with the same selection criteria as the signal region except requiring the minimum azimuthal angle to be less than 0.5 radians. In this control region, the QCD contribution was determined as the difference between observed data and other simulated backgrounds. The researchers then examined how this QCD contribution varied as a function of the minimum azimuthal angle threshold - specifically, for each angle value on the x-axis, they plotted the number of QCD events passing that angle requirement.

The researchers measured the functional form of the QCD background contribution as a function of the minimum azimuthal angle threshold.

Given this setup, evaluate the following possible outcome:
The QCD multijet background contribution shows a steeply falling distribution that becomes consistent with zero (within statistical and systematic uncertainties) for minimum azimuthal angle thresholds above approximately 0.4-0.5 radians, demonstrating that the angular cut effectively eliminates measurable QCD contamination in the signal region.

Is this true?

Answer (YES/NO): NO